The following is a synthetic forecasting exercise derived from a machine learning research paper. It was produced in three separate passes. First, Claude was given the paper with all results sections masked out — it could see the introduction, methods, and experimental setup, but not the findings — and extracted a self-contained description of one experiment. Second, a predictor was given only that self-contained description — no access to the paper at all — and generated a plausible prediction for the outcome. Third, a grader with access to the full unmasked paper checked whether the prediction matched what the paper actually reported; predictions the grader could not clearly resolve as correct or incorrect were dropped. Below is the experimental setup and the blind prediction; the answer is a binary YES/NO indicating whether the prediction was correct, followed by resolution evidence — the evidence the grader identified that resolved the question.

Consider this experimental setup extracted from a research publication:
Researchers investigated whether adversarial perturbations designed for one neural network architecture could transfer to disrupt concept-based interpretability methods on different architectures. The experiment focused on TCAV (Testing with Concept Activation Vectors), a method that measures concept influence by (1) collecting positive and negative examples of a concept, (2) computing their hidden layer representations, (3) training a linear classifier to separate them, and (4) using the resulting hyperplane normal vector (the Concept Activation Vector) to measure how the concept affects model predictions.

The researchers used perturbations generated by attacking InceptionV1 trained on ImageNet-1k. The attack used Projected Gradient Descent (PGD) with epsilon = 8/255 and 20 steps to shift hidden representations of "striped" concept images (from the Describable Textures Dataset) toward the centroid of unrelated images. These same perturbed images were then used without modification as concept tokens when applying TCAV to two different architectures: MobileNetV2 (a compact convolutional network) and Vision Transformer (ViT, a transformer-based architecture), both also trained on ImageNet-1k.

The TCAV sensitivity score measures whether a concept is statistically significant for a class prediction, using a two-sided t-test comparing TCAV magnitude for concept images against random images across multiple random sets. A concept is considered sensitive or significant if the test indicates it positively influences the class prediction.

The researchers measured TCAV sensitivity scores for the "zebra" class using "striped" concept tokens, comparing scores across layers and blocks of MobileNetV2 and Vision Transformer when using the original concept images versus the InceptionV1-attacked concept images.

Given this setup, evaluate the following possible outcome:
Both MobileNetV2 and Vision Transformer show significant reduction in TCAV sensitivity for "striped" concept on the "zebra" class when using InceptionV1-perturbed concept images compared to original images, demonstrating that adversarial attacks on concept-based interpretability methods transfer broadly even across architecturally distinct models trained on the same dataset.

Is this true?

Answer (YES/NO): YES